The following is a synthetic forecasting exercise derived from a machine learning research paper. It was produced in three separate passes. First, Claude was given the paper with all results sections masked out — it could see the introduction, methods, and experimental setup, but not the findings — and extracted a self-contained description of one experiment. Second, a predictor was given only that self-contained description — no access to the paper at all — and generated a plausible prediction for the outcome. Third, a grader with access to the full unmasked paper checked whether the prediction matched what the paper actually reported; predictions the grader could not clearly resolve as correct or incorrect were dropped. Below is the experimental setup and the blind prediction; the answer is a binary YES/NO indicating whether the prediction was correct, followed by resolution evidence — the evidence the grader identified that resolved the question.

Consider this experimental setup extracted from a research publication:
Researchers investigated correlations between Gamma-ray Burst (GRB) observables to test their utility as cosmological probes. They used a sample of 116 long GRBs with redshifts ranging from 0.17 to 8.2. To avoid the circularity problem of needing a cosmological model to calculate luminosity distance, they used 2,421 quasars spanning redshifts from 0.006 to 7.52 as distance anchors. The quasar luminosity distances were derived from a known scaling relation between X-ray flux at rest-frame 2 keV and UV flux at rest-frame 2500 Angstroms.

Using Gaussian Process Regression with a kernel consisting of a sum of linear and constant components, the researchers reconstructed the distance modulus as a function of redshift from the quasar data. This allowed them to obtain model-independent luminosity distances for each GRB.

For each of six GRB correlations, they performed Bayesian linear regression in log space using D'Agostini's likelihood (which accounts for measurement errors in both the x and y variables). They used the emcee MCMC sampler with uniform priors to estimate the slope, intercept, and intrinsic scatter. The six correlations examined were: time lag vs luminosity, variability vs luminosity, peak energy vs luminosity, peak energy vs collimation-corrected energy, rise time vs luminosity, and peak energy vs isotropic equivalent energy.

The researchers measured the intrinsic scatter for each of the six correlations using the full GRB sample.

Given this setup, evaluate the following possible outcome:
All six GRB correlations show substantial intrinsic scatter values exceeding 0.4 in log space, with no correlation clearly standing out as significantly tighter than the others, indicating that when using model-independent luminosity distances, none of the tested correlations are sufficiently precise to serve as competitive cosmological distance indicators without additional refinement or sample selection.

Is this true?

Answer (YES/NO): NO